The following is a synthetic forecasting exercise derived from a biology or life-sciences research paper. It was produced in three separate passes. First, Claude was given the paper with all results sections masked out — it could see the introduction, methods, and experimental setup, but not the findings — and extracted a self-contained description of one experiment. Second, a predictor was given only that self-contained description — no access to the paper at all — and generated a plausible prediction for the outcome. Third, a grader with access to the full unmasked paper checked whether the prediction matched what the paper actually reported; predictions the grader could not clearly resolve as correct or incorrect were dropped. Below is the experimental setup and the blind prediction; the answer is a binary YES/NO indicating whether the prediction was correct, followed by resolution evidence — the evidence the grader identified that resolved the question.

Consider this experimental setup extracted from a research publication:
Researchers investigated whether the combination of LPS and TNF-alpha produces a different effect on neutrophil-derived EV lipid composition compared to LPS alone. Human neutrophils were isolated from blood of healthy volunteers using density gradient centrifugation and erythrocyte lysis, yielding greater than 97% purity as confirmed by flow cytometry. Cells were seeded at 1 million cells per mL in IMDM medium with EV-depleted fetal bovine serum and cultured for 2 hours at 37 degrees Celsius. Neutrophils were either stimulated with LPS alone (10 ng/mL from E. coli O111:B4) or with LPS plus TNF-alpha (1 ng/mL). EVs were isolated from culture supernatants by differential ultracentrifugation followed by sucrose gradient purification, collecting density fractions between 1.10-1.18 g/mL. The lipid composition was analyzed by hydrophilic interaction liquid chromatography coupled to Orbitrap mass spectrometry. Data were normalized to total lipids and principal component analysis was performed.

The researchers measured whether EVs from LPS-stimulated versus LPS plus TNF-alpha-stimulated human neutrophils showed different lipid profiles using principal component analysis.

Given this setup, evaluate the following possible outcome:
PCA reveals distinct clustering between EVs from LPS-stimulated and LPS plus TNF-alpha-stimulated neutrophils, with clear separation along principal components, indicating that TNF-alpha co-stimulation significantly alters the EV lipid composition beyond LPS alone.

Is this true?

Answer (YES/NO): YES